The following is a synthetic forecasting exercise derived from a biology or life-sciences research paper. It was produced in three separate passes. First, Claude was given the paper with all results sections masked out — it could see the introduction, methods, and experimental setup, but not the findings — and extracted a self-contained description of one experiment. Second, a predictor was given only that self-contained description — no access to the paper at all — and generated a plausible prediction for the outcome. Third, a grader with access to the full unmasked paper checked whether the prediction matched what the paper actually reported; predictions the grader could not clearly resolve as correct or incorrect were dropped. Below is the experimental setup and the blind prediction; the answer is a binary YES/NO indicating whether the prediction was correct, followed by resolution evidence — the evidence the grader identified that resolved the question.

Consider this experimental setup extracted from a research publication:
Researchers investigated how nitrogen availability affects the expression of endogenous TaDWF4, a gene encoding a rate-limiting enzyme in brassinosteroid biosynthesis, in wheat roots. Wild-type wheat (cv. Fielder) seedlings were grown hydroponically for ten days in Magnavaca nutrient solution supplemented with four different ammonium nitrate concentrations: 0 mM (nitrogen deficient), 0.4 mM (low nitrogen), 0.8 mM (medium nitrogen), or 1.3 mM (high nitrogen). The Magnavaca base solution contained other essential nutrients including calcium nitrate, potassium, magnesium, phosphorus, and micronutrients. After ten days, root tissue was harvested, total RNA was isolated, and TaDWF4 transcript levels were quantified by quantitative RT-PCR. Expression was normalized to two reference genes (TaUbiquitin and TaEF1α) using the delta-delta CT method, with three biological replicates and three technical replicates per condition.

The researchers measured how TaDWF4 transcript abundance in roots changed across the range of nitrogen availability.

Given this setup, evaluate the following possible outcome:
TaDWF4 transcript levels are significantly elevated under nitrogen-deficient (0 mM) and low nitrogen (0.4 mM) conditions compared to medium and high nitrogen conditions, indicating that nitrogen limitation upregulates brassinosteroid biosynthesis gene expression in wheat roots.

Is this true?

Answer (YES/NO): YES